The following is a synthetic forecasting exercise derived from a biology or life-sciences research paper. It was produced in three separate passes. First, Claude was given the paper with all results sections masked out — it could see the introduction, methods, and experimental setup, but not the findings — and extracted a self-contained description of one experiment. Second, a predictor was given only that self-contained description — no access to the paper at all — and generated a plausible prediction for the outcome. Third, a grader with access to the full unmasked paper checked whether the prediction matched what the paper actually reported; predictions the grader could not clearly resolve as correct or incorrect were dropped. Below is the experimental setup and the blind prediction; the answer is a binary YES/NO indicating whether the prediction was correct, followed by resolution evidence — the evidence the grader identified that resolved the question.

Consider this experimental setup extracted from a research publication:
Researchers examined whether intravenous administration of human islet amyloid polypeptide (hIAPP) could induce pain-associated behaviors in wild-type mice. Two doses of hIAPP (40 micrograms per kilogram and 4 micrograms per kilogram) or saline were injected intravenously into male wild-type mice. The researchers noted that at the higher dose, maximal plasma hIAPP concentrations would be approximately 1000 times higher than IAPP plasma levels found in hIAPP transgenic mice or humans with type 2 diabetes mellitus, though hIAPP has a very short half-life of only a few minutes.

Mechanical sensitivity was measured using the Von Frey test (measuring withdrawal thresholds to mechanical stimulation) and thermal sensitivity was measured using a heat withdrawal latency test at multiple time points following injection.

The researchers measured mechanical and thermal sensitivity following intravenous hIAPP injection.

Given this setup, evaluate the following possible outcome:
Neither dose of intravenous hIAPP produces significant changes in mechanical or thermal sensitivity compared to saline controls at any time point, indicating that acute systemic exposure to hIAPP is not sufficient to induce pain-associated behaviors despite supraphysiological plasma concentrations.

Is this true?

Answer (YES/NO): NO